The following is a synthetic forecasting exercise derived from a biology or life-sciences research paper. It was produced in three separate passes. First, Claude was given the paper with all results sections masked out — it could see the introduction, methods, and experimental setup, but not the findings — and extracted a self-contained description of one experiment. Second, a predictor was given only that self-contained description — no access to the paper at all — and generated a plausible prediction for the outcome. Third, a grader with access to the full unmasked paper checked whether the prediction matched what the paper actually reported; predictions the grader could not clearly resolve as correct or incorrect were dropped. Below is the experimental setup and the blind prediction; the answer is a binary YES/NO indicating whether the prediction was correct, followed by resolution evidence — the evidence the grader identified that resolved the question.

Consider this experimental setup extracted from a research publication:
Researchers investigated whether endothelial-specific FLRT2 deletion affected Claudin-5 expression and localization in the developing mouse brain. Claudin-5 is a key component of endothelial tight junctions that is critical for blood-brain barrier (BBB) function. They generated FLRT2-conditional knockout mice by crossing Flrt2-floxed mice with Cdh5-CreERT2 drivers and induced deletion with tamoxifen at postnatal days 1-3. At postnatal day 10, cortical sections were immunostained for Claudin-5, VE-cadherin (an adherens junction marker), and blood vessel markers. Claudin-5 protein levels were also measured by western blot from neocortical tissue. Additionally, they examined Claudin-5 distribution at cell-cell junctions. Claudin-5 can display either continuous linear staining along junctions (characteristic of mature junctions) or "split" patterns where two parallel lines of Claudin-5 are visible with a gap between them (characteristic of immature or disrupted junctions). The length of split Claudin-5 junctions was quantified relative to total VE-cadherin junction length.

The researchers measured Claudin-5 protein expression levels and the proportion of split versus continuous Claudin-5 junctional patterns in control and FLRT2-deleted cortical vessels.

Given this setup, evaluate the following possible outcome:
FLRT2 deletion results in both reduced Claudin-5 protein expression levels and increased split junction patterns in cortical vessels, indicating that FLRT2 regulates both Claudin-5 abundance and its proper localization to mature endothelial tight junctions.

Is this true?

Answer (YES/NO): YES